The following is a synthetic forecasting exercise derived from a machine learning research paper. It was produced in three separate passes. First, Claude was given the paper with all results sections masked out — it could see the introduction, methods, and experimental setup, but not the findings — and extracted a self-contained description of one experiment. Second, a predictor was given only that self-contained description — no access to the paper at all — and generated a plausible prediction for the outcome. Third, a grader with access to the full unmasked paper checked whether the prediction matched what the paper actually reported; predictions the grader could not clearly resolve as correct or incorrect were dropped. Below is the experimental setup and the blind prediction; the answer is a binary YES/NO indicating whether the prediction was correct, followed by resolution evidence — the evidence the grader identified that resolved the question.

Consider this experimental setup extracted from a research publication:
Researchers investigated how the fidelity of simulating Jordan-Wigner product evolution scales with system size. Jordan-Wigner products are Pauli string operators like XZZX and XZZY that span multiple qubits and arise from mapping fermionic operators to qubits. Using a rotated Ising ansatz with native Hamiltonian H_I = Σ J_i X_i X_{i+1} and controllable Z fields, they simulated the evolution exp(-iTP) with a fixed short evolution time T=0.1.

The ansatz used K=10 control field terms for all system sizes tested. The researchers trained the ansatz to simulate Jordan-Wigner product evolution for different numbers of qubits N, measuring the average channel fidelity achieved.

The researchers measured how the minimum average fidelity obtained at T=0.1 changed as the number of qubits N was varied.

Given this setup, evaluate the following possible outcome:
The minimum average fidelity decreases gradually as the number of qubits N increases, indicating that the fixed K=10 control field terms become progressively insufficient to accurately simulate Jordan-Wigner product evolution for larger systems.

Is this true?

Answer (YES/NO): NO